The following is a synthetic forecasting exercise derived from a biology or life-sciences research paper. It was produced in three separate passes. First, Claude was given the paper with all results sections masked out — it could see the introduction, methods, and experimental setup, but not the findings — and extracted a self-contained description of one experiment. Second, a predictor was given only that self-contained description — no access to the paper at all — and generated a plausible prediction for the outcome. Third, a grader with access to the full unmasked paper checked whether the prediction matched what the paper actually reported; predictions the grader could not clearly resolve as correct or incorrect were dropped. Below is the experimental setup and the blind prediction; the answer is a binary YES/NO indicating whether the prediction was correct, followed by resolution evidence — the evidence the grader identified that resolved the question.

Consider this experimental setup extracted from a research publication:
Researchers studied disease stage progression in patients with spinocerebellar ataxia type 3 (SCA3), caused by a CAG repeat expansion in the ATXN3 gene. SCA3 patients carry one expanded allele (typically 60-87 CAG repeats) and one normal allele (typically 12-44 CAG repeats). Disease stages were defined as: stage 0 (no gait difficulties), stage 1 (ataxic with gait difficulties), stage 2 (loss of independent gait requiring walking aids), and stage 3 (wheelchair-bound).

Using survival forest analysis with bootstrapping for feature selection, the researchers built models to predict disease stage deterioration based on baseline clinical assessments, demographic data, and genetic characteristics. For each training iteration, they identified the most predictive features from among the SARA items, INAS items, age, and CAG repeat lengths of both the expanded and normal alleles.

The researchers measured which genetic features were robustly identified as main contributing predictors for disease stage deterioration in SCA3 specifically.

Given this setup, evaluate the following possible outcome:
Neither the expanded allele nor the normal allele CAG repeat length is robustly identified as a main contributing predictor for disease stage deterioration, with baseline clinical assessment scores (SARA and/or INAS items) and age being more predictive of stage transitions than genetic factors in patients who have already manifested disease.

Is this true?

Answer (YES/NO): NO